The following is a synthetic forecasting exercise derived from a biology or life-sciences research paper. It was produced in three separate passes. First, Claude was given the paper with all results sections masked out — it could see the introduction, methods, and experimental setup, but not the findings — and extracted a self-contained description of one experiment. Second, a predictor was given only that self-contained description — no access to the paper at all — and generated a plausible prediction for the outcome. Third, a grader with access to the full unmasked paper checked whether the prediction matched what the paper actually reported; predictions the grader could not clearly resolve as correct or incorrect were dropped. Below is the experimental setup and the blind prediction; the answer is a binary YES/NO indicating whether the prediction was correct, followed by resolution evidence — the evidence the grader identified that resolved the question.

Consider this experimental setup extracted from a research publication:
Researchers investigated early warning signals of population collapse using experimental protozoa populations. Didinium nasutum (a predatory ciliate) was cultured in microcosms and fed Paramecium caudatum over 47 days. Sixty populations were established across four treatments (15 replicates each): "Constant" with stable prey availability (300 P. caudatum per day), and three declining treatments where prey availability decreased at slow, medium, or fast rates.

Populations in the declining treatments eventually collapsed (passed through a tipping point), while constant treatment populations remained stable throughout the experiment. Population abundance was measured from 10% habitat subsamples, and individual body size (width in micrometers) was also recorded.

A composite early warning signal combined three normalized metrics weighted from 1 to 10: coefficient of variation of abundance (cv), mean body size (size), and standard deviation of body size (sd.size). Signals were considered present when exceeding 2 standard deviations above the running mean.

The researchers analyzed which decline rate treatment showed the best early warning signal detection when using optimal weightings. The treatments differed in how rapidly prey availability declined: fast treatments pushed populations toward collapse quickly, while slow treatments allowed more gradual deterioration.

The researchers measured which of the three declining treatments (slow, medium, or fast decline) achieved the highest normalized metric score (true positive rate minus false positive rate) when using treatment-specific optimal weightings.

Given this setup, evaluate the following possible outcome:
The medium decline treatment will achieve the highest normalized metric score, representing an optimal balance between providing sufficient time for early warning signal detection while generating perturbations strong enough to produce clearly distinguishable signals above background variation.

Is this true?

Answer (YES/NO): NO